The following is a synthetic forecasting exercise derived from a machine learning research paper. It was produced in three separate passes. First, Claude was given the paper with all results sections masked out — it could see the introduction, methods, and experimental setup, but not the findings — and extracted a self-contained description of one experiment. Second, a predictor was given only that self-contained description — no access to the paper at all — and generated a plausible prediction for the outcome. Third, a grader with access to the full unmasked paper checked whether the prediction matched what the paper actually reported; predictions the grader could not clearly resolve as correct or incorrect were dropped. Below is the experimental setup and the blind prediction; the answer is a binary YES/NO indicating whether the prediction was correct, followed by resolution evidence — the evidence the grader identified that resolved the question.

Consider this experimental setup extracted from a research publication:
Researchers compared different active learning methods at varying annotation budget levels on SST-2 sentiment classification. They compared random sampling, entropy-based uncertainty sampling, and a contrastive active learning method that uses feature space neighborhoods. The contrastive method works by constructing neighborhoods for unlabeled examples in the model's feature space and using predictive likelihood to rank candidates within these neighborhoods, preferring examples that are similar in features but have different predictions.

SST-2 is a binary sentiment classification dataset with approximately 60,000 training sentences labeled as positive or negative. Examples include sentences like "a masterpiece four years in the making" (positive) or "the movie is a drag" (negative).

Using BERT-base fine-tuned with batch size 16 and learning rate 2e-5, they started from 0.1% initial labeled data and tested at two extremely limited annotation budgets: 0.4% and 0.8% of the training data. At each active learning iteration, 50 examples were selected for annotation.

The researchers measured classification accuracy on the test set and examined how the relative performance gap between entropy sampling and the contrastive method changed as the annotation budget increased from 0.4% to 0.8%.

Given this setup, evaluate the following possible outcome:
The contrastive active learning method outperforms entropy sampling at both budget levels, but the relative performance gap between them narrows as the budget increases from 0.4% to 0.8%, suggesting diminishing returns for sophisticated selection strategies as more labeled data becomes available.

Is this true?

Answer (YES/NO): YES